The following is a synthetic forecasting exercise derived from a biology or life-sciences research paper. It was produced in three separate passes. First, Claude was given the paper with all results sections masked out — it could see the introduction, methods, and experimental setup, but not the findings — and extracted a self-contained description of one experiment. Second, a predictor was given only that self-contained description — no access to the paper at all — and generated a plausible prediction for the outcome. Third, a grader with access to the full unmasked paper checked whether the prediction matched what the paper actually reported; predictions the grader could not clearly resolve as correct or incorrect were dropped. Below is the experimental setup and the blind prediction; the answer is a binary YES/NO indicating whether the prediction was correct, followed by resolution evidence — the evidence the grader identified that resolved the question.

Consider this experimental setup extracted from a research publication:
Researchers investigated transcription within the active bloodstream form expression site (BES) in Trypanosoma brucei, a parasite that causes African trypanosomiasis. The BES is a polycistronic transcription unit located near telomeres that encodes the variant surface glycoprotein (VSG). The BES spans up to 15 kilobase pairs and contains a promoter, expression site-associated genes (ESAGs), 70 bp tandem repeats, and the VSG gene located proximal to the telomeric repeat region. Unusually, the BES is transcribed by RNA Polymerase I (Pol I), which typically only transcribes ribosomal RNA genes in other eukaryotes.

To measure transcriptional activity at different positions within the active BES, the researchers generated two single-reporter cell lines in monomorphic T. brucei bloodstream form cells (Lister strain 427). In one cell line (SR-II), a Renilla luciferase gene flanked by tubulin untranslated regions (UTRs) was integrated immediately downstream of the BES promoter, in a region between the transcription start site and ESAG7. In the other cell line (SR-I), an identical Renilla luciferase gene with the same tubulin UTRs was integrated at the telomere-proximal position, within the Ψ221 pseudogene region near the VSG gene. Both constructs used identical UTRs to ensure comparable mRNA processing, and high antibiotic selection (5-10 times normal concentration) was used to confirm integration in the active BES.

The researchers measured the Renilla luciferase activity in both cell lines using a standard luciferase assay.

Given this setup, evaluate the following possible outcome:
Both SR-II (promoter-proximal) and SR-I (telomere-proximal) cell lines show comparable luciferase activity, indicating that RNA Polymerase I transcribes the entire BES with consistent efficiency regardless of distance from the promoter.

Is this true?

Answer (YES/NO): NO